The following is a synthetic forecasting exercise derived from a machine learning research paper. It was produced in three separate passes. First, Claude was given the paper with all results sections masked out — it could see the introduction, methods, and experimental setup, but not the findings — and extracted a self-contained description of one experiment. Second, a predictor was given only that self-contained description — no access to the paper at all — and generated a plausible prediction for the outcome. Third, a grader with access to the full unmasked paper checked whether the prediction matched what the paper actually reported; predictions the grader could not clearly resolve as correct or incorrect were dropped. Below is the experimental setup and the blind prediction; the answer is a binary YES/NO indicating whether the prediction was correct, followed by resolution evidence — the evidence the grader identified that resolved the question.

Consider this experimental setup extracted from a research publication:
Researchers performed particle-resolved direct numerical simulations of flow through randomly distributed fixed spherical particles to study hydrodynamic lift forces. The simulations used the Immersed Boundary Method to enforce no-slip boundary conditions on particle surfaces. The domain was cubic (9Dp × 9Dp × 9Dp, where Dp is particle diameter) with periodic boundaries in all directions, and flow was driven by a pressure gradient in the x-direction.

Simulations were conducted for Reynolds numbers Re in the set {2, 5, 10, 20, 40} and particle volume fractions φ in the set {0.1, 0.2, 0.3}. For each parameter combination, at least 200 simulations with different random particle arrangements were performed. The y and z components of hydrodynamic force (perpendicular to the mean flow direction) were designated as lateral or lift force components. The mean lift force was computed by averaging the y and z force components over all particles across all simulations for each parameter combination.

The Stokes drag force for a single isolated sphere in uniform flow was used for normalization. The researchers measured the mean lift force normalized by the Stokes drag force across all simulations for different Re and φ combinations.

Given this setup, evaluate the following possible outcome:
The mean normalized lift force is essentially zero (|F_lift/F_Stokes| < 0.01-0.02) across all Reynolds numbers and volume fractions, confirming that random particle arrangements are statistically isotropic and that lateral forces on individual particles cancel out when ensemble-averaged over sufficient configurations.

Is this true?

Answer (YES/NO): YES